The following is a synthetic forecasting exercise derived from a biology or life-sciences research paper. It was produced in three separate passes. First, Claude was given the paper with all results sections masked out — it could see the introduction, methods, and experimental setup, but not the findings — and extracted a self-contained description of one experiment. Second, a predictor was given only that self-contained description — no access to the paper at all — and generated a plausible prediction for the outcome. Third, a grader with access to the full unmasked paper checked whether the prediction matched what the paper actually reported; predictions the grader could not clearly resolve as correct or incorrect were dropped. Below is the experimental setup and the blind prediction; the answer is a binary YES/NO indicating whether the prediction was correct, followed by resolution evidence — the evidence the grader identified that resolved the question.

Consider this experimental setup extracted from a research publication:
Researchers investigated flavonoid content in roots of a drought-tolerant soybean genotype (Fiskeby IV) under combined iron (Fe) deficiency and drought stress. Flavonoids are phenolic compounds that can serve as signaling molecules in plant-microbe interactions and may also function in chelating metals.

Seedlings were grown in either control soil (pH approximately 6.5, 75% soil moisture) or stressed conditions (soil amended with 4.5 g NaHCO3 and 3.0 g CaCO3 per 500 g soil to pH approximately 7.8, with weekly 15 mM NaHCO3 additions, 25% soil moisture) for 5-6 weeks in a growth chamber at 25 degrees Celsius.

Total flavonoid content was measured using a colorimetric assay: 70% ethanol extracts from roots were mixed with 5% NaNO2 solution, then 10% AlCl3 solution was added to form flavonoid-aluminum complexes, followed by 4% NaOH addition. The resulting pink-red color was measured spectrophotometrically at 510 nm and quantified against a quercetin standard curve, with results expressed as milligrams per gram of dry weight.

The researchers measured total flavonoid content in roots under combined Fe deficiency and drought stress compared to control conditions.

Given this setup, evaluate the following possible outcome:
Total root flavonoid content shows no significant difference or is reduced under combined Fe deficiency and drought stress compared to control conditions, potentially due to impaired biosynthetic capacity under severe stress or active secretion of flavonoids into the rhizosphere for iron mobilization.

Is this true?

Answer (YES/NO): YES